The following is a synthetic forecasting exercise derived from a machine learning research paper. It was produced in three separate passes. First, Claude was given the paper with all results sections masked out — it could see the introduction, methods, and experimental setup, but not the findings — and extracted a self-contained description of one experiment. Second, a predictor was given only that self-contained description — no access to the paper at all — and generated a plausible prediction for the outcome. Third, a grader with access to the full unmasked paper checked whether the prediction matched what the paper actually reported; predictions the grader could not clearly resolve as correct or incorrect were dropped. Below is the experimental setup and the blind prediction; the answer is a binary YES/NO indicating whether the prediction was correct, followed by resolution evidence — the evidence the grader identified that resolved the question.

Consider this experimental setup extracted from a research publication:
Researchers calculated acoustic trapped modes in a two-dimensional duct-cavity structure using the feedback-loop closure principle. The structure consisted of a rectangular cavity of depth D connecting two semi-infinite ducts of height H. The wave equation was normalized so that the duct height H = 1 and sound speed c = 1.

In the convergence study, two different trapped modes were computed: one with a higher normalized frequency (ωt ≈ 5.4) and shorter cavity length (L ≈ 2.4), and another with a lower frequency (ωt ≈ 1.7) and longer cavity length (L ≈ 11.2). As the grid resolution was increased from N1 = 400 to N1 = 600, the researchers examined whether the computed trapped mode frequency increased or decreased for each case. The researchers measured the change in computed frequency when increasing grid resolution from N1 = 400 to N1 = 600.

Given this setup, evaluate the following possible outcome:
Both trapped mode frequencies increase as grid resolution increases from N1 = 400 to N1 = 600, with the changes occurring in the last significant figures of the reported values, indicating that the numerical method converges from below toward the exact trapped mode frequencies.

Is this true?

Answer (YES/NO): YES